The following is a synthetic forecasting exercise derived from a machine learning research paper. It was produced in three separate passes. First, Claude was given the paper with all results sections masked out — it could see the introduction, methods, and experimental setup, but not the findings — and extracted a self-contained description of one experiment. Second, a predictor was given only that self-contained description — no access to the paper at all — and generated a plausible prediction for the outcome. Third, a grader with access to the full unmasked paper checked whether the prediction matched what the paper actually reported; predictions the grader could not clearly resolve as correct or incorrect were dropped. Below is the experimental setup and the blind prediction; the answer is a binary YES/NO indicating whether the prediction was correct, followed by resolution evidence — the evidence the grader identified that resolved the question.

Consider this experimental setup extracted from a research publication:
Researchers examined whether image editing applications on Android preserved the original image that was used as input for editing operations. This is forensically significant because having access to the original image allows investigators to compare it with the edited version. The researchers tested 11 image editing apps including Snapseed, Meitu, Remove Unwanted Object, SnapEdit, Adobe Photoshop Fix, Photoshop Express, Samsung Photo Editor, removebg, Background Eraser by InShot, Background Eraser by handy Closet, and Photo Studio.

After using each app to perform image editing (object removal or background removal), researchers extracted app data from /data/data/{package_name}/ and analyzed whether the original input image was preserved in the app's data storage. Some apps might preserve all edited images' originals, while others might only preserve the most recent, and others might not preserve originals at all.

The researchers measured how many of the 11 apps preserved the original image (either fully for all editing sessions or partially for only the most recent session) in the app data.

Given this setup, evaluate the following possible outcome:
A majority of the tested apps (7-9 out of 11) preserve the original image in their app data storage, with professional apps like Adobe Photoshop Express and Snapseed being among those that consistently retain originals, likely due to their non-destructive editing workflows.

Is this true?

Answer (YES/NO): NO